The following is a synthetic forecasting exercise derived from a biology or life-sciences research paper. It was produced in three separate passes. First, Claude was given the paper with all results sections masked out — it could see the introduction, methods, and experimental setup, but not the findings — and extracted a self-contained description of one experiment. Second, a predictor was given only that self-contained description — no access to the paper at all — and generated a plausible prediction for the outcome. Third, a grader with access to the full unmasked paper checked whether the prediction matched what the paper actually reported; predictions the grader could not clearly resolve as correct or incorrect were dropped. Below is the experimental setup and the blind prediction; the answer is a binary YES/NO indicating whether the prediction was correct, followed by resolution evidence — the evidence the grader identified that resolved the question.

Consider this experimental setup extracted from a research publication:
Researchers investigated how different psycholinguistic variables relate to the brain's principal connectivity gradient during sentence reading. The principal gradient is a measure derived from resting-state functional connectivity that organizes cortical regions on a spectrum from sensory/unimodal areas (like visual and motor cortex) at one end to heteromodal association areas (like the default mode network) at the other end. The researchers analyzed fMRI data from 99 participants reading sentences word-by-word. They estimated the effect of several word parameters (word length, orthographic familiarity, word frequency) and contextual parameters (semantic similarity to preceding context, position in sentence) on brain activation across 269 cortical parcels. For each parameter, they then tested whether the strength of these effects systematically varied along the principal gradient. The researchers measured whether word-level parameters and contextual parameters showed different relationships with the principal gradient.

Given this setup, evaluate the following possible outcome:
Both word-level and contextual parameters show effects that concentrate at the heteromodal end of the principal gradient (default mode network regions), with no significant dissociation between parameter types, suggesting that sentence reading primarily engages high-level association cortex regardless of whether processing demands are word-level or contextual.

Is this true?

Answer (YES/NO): NO